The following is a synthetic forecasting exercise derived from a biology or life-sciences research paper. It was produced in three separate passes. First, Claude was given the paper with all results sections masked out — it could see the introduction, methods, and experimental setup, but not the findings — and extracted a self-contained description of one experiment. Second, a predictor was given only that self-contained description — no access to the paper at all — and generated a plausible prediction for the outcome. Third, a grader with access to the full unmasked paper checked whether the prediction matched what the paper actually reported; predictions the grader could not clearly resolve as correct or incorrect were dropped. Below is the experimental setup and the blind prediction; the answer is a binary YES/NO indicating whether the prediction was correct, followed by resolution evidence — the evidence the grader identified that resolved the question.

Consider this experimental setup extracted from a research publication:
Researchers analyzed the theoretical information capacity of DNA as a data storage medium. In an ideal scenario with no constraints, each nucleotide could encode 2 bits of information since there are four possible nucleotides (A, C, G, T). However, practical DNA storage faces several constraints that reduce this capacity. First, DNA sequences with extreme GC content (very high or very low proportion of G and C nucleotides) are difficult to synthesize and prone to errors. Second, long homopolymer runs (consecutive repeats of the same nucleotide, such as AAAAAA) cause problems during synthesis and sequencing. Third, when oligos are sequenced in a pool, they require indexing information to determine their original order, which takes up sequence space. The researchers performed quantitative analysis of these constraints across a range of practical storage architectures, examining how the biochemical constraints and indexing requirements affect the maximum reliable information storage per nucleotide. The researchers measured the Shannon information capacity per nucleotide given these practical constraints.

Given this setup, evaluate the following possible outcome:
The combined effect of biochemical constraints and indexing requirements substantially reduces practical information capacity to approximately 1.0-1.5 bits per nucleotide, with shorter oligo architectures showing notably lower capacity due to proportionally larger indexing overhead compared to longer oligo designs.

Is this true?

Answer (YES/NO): NO